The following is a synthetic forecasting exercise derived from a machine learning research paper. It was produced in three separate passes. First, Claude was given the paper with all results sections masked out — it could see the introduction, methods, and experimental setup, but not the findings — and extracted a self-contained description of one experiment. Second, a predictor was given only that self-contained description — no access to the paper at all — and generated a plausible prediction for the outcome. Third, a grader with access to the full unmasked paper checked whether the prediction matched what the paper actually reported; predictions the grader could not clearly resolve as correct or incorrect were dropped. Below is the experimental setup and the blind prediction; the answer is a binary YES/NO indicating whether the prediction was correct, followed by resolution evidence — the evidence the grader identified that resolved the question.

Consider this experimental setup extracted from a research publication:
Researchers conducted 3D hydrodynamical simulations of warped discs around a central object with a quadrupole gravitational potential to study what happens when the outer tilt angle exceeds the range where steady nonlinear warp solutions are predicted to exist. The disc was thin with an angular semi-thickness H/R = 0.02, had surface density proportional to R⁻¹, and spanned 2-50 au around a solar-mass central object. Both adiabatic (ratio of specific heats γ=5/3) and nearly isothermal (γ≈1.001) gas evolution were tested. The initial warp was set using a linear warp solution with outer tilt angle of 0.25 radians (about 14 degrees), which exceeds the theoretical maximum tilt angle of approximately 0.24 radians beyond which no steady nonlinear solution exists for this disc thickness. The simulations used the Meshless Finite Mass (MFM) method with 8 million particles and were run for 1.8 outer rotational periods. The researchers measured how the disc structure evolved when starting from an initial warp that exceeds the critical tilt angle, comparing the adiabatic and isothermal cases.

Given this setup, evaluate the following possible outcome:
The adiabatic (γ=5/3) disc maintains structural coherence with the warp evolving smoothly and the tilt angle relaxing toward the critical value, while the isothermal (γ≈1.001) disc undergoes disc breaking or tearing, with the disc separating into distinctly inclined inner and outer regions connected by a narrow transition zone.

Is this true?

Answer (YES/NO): NO